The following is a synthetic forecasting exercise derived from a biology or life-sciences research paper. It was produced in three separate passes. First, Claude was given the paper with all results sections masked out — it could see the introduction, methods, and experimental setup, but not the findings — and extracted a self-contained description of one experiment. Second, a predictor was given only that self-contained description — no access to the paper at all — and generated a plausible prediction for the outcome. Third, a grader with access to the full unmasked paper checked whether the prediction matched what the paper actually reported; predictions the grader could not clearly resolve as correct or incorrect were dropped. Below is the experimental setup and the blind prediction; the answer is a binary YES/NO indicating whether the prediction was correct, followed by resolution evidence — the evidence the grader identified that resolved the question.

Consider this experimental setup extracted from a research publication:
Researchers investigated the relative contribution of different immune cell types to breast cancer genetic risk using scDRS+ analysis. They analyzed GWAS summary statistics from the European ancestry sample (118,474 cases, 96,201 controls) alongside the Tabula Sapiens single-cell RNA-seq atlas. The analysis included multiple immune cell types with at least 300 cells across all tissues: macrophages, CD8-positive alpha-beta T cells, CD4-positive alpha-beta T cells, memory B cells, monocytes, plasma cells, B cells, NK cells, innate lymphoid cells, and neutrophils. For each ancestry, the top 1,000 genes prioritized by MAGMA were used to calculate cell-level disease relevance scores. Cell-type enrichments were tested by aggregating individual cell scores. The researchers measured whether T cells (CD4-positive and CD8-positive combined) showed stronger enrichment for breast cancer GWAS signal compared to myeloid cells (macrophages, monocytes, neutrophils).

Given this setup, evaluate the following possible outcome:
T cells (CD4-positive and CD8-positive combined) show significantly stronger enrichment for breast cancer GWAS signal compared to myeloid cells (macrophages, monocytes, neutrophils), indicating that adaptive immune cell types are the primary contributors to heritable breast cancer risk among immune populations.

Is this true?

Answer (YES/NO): NO